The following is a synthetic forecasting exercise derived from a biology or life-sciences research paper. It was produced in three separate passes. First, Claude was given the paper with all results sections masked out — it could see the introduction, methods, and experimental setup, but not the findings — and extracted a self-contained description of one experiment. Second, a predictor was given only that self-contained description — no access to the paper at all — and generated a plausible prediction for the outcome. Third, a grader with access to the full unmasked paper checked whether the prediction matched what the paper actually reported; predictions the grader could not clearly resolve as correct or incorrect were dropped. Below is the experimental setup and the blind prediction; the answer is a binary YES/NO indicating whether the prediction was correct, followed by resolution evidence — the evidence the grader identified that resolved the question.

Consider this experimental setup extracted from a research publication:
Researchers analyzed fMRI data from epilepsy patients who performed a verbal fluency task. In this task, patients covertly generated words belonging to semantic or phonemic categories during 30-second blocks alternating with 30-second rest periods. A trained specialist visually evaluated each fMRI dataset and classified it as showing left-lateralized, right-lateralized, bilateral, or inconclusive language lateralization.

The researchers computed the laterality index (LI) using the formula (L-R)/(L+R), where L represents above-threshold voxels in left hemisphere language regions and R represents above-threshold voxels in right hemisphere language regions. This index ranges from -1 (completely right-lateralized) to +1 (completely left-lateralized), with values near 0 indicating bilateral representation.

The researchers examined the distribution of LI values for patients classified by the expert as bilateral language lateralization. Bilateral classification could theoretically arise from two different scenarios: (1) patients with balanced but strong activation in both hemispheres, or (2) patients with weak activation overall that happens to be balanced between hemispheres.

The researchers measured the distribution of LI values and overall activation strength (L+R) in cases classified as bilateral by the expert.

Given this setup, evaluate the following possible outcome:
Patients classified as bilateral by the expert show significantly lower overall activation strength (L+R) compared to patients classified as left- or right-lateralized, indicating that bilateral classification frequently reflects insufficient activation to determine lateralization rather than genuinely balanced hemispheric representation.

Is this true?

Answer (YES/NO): NO